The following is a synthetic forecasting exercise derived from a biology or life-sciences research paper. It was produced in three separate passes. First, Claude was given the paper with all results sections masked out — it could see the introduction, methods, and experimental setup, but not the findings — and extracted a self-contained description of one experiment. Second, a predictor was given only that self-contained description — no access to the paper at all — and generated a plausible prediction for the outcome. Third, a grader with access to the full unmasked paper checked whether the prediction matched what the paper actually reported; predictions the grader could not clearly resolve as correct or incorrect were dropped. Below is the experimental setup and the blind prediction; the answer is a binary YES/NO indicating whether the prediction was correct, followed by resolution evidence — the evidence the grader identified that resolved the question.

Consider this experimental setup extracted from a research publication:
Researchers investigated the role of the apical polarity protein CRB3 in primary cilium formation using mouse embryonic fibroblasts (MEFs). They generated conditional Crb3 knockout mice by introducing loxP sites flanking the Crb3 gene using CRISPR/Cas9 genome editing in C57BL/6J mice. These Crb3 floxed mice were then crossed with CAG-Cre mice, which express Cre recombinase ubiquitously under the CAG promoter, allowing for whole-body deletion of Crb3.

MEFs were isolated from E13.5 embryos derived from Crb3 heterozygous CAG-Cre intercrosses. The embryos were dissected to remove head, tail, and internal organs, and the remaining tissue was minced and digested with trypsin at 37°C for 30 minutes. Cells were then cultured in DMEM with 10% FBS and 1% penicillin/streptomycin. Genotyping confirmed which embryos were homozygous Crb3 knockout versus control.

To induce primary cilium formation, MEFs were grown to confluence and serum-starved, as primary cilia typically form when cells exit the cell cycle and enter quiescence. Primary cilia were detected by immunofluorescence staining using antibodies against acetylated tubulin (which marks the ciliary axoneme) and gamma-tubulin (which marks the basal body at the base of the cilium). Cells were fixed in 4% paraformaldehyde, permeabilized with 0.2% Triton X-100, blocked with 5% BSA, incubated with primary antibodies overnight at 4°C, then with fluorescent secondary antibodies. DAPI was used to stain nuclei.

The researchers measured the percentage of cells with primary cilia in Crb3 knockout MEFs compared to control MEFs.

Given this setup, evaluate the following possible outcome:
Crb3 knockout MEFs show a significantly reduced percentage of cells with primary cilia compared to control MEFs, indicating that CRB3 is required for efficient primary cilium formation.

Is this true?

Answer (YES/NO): YES